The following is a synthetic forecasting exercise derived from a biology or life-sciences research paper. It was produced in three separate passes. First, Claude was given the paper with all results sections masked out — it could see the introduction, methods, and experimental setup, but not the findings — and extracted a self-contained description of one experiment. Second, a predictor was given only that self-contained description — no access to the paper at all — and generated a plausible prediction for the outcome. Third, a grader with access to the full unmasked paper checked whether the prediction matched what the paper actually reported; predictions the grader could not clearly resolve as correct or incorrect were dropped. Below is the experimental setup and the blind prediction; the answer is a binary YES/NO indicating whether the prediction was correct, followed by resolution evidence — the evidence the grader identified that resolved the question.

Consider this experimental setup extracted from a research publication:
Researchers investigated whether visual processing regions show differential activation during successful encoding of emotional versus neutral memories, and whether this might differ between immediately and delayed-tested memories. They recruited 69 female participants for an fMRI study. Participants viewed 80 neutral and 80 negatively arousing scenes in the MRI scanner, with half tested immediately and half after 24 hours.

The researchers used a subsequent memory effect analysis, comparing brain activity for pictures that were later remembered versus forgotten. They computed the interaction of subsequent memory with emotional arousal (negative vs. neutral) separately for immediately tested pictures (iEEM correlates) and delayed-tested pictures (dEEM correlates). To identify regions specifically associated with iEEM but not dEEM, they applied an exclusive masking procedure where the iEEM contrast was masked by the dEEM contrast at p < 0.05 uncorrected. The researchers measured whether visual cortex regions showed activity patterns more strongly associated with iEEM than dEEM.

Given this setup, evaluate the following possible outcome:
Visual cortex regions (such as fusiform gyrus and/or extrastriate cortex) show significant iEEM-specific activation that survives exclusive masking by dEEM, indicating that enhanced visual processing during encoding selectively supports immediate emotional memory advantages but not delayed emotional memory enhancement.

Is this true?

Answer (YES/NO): YES